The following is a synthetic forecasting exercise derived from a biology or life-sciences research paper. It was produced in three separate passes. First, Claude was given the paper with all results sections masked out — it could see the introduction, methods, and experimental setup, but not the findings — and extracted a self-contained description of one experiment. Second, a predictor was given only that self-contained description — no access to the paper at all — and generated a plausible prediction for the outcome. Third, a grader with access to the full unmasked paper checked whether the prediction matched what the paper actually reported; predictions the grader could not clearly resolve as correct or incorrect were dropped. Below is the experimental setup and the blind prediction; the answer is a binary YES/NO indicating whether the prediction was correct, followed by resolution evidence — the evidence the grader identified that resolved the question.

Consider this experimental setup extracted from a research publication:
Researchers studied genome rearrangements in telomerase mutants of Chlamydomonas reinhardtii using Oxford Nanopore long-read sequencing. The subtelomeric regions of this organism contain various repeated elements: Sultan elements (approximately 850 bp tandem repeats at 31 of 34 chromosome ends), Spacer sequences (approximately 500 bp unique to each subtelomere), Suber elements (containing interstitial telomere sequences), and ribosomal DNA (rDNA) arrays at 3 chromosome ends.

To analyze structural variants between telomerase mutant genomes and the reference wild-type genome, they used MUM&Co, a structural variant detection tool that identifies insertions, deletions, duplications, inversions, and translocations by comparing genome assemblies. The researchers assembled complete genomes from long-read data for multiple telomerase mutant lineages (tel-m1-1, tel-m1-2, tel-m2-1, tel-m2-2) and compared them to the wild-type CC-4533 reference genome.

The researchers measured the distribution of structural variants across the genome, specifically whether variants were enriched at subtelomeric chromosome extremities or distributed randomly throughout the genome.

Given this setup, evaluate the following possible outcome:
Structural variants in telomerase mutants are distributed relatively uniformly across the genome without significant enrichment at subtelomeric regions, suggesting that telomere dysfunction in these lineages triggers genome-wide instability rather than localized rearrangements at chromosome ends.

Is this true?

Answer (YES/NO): NO